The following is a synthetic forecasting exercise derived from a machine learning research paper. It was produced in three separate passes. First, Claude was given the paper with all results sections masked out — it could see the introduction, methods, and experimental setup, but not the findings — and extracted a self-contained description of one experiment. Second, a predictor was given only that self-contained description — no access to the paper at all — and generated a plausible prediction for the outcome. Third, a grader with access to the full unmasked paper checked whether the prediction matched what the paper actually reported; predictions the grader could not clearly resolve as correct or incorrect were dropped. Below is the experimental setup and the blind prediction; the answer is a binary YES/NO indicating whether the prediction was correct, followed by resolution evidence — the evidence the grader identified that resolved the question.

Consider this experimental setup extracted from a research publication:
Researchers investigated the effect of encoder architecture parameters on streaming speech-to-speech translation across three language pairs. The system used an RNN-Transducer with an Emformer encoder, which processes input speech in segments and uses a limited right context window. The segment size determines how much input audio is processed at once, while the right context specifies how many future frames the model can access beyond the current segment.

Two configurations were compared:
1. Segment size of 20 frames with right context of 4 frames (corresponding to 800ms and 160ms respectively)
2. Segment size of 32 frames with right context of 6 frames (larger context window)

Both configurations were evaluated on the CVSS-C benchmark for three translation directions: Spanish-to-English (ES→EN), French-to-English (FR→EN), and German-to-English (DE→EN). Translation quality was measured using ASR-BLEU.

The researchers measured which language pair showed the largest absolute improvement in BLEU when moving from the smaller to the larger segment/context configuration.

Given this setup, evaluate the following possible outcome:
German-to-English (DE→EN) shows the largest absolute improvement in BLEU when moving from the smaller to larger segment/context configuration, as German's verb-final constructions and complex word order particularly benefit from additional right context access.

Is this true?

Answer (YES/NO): YES